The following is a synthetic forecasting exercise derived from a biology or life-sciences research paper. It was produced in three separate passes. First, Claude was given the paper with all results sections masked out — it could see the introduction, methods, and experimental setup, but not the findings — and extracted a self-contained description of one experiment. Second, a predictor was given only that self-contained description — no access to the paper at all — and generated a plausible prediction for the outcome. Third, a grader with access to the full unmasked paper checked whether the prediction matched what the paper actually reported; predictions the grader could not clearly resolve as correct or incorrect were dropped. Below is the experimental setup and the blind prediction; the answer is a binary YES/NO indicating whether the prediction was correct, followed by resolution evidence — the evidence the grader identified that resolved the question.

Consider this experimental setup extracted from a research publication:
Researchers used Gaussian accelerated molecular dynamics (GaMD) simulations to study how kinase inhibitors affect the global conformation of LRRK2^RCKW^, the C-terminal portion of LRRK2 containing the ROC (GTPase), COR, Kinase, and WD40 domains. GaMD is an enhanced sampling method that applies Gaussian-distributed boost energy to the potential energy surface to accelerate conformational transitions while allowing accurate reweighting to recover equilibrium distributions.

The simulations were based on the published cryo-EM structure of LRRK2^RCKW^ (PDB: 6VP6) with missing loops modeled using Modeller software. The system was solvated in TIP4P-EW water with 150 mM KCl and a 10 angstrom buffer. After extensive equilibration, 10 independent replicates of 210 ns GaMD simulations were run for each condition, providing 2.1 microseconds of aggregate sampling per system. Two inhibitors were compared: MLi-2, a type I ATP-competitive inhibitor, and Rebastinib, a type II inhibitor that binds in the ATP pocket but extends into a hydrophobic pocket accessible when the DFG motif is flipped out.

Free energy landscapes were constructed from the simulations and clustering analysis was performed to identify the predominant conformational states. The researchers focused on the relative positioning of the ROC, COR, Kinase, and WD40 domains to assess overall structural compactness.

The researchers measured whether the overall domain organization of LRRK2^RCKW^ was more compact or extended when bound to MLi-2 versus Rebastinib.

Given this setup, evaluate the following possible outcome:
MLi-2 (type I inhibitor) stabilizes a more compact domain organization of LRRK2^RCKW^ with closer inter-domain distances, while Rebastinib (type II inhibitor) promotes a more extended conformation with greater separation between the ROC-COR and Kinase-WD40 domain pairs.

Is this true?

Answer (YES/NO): YES